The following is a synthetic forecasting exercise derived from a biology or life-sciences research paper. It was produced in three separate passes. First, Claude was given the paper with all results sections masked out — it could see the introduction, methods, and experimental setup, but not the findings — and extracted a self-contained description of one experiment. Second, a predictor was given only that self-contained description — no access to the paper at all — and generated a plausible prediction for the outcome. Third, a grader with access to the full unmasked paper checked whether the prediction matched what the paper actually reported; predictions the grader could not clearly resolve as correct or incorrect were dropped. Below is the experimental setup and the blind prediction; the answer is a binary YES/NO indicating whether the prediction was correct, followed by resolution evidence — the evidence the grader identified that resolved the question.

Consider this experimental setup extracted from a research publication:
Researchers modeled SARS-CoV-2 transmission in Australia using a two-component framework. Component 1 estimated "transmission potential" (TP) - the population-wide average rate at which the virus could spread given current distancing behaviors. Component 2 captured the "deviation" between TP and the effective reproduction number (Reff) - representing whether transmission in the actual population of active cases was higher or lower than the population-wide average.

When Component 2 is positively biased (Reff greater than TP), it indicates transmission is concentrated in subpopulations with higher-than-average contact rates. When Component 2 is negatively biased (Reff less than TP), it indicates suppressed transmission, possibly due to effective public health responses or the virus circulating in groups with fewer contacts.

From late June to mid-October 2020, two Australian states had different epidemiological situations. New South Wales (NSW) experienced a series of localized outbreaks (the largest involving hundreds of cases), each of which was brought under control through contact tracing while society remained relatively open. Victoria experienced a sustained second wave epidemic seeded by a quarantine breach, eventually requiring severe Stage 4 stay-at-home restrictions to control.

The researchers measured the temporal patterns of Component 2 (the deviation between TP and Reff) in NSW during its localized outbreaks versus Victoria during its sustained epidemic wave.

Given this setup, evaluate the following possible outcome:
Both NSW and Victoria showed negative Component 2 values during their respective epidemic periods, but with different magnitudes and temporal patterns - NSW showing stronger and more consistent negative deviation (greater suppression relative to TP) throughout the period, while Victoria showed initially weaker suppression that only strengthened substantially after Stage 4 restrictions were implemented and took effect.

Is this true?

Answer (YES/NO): NO